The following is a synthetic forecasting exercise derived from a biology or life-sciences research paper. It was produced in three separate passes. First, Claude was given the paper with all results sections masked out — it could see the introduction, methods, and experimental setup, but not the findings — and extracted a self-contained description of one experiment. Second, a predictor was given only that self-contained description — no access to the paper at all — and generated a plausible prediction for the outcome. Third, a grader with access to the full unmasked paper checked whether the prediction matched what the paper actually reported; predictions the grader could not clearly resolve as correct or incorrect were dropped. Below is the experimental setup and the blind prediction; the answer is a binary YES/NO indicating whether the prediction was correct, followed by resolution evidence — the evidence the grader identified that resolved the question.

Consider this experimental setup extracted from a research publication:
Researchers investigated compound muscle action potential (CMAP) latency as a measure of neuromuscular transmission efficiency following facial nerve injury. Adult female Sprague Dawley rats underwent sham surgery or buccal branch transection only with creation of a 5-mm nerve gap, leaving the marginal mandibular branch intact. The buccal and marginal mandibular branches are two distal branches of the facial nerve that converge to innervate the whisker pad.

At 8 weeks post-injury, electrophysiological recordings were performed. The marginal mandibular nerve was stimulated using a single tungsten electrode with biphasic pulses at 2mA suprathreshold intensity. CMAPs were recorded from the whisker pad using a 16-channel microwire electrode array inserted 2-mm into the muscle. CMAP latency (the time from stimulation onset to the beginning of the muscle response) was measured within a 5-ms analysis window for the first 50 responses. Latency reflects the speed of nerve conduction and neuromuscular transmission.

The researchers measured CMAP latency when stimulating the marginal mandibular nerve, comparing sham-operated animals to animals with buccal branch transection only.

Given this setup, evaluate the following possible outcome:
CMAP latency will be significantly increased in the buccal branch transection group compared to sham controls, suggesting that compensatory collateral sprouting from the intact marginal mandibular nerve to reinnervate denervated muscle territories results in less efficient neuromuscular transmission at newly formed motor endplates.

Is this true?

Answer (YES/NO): NO